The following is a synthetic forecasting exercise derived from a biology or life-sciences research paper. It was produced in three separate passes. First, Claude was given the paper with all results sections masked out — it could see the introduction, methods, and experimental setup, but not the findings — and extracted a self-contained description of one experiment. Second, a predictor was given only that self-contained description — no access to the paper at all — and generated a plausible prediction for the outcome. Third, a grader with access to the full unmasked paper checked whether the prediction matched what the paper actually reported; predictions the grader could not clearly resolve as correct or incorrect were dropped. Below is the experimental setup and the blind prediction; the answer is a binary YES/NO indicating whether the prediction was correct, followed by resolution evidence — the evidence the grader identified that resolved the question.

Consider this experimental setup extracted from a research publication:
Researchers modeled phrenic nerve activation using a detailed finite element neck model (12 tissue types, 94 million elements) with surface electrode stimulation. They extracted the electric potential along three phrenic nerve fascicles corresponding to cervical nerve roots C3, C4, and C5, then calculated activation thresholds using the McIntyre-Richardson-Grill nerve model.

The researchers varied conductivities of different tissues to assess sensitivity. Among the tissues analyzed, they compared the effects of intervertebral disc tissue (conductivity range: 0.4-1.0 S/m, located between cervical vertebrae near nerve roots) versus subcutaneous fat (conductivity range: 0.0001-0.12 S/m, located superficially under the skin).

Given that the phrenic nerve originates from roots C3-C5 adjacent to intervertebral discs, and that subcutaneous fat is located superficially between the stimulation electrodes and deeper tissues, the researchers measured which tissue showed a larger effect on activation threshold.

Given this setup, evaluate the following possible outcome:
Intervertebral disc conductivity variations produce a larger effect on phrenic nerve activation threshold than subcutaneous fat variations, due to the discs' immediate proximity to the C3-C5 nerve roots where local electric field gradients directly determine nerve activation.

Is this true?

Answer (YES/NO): NO